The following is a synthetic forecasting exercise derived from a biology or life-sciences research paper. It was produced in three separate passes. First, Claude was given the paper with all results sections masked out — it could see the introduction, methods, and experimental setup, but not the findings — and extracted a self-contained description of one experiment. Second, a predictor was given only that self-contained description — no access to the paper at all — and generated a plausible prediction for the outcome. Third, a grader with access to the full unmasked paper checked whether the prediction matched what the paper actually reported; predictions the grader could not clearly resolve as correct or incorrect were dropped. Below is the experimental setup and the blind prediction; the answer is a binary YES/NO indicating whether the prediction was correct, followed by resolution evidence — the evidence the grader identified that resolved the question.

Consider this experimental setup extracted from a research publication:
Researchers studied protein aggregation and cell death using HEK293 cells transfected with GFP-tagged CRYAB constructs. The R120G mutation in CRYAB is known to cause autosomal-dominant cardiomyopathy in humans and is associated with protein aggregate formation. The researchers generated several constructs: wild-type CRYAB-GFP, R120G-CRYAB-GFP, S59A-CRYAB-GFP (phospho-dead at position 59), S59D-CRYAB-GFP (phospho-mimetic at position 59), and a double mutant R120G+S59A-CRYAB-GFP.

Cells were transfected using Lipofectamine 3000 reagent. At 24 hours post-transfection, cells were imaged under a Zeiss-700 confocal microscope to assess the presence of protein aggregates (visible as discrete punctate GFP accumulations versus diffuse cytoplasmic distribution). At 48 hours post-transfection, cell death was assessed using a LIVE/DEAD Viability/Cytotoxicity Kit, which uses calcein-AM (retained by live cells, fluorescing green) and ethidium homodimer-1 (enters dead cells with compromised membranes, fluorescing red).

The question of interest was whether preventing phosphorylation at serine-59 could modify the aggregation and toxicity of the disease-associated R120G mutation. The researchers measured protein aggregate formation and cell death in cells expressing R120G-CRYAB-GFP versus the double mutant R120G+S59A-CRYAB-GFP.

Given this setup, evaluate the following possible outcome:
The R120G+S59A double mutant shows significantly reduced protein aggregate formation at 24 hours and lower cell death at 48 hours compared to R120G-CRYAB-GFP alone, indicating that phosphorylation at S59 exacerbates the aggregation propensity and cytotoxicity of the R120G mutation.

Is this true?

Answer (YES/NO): YES